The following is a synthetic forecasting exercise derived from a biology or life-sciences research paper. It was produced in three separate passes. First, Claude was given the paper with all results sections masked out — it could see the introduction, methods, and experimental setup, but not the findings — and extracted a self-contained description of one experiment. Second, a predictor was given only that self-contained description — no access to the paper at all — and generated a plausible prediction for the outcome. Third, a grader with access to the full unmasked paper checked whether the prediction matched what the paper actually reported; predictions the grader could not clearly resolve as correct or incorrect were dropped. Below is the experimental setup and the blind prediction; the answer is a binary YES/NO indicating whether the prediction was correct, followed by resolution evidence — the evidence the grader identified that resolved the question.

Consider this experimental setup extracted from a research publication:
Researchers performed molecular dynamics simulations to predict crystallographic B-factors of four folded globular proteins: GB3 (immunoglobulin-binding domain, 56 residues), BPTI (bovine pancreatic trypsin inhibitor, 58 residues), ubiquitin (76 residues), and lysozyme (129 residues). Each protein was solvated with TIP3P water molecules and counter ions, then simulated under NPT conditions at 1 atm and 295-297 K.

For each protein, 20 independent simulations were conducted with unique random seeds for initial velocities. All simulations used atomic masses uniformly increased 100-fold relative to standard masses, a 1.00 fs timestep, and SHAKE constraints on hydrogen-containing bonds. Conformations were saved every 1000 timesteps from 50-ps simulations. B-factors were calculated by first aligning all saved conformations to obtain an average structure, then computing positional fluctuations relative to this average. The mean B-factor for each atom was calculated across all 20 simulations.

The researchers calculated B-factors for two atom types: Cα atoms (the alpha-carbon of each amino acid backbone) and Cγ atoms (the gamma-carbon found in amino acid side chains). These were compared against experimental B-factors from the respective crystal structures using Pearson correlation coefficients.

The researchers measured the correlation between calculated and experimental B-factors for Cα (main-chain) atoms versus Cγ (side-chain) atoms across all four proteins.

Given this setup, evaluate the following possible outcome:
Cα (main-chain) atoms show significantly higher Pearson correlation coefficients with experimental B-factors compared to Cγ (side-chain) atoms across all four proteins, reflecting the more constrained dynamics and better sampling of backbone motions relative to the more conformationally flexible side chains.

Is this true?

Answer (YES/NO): YES